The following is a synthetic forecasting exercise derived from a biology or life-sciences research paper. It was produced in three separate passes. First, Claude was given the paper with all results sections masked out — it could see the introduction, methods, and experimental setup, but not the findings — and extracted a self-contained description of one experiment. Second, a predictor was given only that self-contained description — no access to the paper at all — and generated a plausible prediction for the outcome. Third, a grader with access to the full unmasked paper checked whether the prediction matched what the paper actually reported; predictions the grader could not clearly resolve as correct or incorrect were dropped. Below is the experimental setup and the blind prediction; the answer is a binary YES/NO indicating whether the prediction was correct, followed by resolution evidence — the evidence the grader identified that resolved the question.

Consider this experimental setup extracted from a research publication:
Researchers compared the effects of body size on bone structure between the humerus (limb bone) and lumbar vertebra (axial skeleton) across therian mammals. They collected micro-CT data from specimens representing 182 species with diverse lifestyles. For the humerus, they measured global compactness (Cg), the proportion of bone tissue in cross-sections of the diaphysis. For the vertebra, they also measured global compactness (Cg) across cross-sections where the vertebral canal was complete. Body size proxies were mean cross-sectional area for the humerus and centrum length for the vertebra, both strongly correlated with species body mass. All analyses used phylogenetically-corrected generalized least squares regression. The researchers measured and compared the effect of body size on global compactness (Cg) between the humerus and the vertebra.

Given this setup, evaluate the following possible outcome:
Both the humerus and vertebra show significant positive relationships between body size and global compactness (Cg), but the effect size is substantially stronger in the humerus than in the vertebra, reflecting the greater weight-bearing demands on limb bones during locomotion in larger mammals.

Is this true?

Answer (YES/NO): NO